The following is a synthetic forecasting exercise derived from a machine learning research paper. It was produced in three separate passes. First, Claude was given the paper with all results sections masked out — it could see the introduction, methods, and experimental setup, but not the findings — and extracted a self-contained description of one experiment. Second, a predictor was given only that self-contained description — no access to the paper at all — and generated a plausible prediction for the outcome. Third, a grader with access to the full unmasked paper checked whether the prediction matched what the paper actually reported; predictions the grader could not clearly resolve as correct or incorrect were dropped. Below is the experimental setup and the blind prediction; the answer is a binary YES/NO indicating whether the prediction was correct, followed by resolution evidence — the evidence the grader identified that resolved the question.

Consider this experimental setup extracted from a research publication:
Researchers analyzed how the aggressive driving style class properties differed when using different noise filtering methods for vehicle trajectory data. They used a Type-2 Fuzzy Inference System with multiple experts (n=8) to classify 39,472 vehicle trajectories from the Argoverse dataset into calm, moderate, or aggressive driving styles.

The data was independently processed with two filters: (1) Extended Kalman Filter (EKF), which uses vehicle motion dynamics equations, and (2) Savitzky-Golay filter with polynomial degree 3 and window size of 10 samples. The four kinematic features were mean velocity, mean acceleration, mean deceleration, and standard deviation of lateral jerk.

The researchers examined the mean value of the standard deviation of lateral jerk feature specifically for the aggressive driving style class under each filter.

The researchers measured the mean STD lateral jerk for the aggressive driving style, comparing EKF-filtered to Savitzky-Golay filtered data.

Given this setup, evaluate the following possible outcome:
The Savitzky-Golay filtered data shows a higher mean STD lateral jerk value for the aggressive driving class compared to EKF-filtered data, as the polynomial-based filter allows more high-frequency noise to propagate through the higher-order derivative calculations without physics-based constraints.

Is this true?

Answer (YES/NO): NO